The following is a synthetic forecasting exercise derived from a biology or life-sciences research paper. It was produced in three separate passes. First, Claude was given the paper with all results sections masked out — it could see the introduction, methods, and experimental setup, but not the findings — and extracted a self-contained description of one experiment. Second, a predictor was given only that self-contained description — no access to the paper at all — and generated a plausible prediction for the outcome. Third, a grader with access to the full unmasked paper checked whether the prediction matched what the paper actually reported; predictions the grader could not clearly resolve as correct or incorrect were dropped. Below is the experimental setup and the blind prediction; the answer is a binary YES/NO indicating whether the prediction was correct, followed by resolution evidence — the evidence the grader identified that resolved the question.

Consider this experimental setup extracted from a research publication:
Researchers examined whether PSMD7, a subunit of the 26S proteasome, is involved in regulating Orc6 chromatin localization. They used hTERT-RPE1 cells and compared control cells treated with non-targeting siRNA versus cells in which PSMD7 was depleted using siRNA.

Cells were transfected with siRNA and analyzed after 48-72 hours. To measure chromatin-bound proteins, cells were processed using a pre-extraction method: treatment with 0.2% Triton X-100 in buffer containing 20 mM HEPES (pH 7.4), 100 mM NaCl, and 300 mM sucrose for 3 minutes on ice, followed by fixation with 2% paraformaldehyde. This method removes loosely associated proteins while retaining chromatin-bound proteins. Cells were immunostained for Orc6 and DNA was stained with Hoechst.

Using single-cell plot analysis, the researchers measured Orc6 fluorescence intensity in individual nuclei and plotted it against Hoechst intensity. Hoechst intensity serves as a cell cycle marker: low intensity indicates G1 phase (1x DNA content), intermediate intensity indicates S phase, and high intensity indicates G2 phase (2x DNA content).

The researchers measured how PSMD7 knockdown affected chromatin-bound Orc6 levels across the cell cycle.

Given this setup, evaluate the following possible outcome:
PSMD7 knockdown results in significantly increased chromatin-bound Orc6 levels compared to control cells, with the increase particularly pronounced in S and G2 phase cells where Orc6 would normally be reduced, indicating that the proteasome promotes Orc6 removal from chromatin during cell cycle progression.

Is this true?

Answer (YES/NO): YES